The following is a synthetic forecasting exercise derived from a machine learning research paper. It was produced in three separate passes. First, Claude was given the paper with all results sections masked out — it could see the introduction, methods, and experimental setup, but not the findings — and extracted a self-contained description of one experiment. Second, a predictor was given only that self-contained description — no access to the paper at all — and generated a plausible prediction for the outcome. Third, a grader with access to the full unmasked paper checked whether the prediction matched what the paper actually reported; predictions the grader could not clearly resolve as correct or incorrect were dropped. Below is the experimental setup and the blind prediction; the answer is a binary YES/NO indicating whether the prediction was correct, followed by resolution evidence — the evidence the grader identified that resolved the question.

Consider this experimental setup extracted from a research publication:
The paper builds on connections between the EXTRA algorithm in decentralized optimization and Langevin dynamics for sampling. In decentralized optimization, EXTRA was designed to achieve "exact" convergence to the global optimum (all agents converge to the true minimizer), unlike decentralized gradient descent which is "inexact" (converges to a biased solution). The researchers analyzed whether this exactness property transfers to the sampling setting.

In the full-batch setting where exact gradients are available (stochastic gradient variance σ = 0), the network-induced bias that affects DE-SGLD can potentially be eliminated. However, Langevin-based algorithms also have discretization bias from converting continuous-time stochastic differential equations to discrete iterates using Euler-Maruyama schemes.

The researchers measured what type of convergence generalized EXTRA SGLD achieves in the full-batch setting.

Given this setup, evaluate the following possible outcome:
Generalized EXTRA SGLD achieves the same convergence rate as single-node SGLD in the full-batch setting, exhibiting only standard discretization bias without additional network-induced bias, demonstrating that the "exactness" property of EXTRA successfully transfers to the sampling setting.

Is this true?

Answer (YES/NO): NO